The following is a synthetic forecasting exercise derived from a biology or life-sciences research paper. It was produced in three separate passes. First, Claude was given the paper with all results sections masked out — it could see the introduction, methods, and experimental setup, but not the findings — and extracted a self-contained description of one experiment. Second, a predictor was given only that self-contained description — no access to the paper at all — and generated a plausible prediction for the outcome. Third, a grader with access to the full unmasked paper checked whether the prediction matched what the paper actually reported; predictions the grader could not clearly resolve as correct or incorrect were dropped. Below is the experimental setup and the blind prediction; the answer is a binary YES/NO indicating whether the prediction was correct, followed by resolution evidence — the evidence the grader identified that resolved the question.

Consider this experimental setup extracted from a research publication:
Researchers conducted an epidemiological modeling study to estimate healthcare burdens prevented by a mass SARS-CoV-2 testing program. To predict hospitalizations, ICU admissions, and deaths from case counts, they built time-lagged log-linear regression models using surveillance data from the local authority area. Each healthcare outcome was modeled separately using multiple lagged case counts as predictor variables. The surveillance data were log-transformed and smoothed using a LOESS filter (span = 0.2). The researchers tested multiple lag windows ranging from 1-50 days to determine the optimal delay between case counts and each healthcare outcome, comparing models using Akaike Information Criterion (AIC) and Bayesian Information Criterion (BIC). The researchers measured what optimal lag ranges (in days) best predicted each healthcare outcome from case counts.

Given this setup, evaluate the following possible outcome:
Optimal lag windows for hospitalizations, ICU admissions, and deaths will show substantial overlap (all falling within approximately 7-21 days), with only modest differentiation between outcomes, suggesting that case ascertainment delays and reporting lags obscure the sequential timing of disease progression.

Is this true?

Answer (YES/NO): NO